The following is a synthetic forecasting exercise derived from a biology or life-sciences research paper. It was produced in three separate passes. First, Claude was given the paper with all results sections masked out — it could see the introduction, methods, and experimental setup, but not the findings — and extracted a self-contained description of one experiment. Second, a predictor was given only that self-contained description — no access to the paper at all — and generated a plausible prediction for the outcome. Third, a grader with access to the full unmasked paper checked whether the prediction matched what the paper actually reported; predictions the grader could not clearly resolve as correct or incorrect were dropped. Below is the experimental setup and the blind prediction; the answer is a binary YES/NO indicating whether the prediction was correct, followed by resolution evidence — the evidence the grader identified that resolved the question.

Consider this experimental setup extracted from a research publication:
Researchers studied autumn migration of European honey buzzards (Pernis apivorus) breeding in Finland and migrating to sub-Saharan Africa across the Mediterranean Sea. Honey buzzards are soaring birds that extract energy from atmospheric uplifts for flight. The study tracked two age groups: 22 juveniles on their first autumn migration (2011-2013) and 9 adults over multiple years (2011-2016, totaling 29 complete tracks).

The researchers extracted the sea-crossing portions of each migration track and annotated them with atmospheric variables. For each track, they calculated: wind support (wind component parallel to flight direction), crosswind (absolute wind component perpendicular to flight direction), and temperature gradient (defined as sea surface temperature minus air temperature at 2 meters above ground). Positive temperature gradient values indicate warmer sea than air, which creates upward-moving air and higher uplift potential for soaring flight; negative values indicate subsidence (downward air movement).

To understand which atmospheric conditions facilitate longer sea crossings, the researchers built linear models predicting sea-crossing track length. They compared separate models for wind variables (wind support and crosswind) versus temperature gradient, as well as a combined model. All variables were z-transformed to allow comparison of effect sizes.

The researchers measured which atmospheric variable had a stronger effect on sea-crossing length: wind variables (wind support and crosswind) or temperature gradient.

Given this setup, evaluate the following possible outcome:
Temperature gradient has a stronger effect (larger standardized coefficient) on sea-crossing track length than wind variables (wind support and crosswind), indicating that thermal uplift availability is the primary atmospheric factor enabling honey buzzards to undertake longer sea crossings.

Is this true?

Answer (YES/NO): YES